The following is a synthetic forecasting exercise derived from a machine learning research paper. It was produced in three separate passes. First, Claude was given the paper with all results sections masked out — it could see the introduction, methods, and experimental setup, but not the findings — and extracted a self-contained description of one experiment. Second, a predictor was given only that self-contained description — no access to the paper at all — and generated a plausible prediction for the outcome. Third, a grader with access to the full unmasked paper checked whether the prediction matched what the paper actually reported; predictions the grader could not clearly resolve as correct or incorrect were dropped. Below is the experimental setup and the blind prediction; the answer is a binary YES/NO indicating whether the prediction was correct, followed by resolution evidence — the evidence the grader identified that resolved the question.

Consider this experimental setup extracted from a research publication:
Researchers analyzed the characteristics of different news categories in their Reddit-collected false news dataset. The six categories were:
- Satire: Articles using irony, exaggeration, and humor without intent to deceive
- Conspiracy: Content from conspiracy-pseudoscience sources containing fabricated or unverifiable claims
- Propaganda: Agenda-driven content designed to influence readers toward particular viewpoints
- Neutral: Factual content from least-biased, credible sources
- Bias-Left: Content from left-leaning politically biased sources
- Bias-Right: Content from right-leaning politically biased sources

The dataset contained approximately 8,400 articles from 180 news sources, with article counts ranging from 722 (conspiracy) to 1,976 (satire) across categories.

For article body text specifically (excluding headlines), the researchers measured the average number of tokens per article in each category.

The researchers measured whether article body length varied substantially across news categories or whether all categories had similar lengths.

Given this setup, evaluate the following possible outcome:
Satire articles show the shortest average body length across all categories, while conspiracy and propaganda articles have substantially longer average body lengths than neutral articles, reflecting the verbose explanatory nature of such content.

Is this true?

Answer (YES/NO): YES